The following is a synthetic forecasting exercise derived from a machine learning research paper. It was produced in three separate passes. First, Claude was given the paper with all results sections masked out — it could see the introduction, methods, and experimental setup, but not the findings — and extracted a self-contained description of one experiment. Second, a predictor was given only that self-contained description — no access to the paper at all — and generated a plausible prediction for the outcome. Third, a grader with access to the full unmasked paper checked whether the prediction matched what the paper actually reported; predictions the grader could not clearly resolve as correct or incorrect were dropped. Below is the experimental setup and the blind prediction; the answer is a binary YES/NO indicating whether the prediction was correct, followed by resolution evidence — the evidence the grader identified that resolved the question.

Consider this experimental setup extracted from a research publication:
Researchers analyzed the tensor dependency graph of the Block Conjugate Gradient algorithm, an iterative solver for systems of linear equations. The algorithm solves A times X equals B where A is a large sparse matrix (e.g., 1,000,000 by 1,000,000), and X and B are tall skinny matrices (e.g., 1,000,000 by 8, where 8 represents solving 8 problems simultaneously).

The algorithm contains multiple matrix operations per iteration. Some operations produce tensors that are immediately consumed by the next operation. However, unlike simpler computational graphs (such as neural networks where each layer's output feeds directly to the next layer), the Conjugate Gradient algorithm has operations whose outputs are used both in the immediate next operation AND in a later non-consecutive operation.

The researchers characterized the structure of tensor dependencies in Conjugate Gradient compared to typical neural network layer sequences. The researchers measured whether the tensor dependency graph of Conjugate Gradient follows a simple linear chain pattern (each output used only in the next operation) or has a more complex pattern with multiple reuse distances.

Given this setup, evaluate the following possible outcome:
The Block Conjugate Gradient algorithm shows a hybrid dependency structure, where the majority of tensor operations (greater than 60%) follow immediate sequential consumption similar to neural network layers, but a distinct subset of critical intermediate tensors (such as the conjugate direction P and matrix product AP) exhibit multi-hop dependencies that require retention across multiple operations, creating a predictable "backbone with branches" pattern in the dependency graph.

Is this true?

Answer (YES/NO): NO